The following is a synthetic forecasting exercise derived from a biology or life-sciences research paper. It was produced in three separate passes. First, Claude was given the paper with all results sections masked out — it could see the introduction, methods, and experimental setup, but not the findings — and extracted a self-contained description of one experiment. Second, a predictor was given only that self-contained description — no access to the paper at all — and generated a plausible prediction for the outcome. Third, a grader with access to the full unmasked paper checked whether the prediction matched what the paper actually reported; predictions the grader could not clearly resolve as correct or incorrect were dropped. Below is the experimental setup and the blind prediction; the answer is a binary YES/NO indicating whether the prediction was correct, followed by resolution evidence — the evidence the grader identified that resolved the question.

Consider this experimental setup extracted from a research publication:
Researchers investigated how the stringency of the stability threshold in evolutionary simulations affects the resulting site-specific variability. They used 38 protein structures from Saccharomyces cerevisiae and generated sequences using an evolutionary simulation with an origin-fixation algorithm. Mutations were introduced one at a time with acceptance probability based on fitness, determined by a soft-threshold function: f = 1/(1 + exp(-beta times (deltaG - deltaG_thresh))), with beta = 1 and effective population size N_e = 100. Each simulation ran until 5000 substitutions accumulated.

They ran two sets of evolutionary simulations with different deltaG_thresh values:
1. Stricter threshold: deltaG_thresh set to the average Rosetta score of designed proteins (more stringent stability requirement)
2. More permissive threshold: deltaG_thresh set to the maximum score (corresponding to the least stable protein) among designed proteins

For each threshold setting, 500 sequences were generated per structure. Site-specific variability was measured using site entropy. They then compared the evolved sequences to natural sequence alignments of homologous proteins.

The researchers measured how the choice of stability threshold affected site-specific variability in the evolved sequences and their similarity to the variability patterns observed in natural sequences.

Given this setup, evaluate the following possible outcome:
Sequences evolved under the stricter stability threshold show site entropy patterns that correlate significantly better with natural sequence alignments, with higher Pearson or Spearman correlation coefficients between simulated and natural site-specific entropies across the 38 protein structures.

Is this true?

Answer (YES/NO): NO